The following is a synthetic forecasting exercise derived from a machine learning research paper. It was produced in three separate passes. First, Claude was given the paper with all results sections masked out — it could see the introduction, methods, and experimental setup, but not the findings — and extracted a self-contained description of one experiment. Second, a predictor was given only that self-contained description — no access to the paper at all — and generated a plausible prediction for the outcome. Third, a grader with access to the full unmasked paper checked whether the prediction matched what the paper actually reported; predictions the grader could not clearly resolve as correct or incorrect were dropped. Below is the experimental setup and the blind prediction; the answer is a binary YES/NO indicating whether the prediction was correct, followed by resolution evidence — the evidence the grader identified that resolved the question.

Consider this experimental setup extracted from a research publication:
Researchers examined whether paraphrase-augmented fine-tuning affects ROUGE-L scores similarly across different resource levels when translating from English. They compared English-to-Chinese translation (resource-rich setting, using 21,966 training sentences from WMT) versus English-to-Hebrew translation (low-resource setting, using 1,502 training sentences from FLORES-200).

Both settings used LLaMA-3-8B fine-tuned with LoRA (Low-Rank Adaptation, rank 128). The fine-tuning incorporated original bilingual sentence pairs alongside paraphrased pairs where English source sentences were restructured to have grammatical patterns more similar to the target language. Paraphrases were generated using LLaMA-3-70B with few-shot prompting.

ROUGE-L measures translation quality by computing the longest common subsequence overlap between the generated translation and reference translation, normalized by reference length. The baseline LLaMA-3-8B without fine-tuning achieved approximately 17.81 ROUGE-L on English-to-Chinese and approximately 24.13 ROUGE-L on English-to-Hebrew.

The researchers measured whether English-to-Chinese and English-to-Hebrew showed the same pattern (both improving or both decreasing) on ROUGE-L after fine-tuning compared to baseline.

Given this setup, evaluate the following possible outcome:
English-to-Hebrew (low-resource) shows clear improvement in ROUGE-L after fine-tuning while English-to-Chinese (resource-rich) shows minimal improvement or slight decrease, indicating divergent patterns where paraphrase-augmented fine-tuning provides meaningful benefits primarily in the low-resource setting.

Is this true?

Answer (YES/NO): NO